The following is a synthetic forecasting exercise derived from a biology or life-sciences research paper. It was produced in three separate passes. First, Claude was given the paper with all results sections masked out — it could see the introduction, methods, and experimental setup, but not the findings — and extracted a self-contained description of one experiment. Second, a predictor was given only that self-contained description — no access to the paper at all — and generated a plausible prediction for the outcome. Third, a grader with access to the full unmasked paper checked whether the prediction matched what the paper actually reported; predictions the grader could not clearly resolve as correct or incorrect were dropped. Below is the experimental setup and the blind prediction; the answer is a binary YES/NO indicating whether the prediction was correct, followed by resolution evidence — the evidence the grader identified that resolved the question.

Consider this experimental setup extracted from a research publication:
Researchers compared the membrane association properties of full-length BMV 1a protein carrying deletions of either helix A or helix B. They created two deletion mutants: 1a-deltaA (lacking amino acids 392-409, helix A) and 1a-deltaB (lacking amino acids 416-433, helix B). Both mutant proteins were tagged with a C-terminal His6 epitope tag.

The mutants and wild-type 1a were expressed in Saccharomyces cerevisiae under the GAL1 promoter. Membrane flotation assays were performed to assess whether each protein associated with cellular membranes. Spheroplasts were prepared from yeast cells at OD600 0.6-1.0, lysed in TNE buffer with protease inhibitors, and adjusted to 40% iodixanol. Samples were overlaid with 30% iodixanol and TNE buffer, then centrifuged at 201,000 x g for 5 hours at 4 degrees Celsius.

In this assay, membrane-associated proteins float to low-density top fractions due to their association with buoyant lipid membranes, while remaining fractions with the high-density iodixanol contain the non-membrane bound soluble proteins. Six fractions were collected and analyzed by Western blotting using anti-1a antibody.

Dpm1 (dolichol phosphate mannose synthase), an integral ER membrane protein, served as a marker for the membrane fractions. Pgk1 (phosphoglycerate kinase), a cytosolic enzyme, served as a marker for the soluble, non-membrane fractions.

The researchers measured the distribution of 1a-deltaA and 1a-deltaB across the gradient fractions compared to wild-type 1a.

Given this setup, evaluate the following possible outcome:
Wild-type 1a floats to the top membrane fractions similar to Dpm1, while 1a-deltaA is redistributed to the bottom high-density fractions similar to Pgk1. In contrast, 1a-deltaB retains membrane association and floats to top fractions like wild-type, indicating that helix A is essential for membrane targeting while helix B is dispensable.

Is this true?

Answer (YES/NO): NO